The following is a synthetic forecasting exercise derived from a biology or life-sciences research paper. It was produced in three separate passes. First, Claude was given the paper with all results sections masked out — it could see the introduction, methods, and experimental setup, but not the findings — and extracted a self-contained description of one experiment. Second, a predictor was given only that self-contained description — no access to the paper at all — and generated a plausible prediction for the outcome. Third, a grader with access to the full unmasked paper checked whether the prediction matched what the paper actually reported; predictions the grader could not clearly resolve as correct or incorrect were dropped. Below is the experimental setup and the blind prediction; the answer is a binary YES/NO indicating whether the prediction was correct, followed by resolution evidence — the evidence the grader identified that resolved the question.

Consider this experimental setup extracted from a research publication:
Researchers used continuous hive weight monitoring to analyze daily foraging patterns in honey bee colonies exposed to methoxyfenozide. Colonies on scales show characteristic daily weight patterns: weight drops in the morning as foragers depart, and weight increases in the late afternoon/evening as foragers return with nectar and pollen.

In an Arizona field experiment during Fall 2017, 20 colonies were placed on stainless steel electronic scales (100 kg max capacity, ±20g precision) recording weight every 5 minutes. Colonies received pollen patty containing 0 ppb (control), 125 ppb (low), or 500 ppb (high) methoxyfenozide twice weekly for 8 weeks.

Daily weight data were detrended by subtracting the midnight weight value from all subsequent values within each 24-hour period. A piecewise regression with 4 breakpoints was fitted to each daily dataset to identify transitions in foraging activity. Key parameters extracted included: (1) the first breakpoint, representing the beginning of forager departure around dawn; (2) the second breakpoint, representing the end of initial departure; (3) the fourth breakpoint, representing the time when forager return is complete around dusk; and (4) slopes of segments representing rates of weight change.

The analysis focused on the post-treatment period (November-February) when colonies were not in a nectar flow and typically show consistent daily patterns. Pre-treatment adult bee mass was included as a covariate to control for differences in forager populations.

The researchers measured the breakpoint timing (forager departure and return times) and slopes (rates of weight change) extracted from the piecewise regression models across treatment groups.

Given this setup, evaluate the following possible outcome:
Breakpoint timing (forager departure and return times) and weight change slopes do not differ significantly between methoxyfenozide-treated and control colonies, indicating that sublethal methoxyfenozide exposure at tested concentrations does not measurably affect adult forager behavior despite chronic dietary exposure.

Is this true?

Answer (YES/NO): NO